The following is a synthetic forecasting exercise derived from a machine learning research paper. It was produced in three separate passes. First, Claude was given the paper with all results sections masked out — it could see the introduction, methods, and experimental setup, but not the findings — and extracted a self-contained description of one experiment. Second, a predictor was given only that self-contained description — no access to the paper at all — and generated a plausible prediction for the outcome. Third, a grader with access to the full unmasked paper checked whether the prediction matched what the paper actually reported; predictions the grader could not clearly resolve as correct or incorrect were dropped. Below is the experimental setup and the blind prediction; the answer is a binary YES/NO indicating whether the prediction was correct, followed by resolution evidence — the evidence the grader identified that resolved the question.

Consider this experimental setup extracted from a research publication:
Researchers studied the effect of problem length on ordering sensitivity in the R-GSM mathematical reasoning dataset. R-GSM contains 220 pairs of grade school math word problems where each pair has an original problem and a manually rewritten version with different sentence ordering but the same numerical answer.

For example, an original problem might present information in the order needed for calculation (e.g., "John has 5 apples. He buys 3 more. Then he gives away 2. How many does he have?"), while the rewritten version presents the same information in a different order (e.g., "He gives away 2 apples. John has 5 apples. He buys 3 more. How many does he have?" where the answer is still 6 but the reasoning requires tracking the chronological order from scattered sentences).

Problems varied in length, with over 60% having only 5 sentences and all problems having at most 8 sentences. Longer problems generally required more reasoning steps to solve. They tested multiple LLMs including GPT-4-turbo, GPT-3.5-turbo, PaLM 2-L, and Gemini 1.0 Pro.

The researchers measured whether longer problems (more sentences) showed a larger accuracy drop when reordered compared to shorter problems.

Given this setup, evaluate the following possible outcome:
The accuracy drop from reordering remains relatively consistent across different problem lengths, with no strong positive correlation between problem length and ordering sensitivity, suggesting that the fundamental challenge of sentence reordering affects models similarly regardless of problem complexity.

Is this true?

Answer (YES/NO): NO